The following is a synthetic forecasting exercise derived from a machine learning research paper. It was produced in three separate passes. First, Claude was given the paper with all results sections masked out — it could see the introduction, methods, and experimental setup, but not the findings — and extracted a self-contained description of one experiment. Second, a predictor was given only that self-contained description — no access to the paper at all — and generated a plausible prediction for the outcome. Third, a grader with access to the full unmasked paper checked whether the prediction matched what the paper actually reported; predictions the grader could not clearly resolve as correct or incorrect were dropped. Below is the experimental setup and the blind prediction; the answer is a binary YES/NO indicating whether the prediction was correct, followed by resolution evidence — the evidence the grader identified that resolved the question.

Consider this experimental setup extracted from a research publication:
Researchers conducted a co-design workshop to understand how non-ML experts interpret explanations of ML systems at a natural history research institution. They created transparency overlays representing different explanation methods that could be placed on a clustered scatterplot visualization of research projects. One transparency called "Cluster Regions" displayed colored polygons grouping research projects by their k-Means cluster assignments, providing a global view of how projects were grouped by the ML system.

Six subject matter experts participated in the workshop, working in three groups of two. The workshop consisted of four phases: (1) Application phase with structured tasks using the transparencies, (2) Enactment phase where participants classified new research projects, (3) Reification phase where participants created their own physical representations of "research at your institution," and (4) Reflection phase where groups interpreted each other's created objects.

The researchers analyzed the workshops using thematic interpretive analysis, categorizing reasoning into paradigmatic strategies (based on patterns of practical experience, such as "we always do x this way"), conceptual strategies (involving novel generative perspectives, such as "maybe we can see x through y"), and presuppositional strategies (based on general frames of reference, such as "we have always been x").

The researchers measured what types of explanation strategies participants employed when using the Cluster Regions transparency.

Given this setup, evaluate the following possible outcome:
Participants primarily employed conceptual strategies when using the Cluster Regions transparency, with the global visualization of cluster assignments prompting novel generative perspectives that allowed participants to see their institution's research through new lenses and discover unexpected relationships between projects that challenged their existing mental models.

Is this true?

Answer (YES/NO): NO